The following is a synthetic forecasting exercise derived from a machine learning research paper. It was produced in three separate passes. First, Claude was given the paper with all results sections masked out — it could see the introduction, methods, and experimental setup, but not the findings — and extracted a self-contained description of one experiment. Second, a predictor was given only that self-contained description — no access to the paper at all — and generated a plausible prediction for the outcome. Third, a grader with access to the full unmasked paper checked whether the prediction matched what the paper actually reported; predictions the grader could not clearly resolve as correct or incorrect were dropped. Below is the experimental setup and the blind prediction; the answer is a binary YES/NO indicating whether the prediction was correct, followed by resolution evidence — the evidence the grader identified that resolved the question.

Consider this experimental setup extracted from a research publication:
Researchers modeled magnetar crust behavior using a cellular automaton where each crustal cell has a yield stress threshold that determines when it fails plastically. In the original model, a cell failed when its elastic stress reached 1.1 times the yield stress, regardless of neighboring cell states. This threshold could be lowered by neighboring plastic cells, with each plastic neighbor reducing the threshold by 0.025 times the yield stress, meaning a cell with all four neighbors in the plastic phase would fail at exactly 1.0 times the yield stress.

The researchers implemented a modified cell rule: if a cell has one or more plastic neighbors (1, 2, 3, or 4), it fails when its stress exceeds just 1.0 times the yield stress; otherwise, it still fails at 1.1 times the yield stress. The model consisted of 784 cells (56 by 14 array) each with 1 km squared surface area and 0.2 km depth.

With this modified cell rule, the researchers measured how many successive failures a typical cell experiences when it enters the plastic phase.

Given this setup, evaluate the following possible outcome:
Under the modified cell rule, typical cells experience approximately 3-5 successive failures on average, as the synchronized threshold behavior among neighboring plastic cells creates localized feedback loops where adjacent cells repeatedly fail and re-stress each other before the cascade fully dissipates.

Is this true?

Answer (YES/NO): NO